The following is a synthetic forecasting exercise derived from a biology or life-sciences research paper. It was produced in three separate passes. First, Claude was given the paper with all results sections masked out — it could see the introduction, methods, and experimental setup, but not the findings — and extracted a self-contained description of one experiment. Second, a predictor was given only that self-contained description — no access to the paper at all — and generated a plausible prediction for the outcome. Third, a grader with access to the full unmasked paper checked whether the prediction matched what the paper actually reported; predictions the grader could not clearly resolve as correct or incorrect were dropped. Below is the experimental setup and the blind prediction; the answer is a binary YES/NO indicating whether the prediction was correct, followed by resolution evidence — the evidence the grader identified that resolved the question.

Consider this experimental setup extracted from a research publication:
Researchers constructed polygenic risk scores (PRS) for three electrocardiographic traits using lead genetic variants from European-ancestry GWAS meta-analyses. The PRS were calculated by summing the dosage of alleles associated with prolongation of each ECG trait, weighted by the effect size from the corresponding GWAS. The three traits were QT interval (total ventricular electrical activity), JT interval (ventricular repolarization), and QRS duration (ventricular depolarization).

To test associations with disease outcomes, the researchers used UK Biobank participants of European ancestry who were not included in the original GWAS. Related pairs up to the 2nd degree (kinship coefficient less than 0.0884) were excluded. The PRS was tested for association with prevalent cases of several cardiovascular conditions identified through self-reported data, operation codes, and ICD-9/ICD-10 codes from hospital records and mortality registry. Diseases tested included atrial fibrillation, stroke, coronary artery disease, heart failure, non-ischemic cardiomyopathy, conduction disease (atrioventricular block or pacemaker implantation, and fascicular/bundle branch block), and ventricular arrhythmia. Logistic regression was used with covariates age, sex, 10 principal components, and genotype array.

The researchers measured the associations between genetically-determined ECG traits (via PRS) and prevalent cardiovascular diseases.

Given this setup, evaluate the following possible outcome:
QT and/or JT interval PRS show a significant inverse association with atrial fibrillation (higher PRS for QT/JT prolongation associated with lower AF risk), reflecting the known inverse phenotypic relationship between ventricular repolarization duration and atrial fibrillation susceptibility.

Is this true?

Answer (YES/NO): YES